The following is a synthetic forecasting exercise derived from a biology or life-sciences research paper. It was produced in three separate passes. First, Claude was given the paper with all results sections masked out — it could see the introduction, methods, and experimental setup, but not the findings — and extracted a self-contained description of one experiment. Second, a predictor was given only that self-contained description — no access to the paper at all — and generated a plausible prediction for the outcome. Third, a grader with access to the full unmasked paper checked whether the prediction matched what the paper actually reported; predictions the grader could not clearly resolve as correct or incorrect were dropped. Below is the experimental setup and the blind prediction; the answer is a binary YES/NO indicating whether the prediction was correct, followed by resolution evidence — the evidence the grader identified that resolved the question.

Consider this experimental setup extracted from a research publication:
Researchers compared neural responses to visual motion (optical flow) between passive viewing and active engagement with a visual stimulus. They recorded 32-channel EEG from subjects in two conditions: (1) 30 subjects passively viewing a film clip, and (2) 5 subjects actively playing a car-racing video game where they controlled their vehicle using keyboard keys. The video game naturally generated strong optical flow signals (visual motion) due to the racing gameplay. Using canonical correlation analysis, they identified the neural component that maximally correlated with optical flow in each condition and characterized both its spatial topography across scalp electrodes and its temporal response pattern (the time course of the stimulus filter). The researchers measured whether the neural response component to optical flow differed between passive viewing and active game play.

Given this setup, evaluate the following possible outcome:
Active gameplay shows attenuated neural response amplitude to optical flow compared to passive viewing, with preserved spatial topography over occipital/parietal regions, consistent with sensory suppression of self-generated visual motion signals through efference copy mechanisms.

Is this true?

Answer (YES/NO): NO